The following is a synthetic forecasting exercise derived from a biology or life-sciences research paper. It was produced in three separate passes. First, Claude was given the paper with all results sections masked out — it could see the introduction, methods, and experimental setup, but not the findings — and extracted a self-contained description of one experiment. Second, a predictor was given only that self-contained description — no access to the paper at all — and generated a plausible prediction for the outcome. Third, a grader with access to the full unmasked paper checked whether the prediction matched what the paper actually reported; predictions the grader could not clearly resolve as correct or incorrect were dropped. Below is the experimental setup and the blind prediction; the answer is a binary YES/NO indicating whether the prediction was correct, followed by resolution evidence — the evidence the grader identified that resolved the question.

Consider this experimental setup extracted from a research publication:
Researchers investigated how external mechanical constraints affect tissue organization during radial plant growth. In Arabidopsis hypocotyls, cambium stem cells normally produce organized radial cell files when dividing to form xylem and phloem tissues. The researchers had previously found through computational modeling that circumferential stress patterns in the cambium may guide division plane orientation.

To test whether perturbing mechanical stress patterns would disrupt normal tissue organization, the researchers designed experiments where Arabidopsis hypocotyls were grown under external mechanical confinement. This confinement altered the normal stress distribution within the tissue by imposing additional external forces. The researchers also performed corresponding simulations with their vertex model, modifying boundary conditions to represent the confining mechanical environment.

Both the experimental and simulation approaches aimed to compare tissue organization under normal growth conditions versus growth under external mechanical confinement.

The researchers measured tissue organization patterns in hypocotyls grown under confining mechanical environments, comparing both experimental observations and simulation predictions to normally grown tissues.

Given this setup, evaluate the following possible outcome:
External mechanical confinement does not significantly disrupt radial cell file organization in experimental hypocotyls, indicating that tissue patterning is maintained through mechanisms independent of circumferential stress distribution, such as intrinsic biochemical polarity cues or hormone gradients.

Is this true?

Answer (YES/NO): NO